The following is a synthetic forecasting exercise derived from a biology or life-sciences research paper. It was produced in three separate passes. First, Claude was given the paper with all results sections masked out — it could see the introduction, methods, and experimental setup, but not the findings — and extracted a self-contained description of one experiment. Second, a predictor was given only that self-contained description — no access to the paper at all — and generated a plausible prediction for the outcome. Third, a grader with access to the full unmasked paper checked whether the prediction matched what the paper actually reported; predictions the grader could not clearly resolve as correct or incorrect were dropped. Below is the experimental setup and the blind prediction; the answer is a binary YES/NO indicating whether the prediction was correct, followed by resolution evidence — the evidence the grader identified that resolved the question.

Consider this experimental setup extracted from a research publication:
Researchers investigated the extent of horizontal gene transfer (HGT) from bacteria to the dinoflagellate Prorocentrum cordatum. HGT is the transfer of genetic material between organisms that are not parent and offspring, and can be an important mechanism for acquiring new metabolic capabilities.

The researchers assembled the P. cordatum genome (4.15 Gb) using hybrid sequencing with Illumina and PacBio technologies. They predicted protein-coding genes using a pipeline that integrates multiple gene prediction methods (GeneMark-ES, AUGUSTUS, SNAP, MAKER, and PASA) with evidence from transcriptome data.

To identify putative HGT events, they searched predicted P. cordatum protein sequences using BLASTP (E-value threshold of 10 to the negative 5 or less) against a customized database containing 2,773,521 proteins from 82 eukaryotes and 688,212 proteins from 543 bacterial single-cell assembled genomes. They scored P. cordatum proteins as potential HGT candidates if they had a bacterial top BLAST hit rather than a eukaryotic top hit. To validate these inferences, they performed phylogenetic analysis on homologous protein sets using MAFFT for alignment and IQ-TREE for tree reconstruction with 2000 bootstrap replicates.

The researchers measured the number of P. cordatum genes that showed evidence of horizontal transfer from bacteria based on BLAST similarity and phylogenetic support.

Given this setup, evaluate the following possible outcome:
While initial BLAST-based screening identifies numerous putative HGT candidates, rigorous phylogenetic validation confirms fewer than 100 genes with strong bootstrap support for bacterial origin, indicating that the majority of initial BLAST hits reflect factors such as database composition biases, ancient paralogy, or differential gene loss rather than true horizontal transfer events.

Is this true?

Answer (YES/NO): YES